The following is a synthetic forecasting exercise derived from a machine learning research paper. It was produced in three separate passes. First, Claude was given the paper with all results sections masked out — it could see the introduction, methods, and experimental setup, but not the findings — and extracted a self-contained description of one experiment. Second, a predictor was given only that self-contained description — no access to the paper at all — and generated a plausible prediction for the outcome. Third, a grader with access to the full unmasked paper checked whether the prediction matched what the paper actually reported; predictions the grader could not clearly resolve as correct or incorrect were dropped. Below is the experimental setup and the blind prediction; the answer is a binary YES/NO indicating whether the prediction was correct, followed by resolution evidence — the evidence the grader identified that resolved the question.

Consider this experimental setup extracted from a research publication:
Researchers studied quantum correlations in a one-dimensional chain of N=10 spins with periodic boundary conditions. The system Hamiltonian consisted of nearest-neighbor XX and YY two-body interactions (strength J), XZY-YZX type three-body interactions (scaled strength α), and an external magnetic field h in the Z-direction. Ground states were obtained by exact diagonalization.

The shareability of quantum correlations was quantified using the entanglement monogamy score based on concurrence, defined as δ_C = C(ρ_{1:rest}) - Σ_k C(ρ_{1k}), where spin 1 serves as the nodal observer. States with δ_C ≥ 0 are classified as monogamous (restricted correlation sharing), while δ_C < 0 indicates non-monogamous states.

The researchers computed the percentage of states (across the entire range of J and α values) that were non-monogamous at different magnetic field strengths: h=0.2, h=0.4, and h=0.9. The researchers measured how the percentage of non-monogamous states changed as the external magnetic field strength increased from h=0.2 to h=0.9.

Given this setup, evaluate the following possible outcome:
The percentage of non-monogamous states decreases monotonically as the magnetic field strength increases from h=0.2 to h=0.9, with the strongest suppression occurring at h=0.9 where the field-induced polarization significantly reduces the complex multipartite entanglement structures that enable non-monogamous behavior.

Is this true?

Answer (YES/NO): NO